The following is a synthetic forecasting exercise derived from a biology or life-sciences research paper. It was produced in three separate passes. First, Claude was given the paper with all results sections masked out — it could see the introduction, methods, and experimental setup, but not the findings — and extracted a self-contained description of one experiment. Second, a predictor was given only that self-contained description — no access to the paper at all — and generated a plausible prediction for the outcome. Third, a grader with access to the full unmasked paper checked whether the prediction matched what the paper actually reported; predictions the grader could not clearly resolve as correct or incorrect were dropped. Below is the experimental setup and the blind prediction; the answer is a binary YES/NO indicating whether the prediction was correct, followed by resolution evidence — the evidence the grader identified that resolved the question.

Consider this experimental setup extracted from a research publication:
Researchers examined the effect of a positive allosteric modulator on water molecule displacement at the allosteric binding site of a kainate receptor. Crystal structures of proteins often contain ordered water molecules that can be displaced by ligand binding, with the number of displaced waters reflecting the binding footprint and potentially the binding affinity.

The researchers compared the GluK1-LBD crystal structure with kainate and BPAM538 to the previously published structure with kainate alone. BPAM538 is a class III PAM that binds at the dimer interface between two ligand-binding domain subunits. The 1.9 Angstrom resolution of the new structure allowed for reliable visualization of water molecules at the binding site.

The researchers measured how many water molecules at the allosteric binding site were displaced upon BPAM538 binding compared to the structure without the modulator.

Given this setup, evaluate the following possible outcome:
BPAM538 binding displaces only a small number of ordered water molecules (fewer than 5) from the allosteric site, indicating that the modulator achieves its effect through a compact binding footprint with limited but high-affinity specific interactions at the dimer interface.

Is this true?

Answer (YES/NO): NO